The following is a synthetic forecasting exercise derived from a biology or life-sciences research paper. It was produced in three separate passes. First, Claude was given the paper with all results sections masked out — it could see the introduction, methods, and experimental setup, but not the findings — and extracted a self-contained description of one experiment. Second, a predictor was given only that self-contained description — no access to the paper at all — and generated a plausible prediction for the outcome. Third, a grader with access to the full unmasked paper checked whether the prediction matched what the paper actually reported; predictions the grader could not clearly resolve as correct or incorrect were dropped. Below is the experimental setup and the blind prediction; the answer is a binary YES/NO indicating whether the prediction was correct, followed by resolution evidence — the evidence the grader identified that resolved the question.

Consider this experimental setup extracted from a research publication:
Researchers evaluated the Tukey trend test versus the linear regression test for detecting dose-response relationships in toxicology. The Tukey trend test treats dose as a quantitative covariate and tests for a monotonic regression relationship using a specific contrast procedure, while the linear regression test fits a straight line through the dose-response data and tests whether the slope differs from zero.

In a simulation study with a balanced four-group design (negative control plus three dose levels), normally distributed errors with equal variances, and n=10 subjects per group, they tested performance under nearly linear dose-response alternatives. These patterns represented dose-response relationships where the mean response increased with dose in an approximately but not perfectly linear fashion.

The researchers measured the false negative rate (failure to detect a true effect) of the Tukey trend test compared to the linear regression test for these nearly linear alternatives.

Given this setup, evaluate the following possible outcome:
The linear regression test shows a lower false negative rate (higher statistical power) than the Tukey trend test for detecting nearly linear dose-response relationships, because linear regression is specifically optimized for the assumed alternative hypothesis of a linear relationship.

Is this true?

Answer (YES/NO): NO